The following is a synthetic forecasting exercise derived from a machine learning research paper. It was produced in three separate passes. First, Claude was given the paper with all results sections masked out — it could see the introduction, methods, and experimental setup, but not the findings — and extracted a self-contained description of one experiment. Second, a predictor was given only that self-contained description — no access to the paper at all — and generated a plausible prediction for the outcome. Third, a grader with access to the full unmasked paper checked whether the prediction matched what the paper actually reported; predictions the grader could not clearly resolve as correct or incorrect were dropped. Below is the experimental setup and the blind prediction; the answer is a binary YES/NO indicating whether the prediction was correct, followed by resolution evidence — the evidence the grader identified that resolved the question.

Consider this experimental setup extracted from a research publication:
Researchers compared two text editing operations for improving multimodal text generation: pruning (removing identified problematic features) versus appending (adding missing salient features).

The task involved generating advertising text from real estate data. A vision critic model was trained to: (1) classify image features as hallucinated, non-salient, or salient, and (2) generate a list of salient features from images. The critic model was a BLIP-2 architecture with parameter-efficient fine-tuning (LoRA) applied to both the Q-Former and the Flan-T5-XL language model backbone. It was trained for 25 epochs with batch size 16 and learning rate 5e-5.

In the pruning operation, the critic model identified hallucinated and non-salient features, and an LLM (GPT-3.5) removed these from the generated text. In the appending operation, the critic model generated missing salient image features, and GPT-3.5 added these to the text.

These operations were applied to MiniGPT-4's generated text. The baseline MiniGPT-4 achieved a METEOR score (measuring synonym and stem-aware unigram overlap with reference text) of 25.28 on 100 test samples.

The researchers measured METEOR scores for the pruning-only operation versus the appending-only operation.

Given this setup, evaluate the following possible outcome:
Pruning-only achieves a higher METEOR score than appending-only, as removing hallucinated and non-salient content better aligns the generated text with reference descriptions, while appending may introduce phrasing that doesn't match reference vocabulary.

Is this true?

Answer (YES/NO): NO